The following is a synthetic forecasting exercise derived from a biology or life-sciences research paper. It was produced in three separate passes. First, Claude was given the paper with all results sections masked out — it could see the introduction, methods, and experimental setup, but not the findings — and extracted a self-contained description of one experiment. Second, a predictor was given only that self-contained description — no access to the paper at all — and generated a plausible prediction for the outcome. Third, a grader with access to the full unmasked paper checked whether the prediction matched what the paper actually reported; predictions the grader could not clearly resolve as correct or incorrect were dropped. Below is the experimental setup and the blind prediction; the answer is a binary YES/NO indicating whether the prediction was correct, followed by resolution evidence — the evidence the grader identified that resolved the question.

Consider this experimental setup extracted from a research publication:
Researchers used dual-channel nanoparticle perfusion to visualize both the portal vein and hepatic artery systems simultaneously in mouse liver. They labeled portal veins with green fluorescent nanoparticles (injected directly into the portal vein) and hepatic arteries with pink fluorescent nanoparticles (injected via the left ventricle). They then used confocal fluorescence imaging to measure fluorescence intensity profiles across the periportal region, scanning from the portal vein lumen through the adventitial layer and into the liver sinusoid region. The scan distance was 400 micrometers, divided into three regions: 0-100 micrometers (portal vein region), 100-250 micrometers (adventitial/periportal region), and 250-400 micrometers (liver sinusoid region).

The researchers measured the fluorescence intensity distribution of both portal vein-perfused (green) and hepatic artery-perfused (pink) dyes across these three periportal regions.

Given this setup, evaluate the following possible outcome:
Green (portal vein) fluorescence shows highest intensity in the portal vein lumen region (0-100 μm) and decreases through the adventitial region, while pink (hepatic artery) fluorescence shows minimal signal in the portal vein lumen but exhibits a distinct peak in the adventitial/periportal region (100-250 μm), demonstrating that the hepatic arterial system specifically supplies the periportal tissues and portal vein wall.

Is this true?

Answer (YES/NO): NO